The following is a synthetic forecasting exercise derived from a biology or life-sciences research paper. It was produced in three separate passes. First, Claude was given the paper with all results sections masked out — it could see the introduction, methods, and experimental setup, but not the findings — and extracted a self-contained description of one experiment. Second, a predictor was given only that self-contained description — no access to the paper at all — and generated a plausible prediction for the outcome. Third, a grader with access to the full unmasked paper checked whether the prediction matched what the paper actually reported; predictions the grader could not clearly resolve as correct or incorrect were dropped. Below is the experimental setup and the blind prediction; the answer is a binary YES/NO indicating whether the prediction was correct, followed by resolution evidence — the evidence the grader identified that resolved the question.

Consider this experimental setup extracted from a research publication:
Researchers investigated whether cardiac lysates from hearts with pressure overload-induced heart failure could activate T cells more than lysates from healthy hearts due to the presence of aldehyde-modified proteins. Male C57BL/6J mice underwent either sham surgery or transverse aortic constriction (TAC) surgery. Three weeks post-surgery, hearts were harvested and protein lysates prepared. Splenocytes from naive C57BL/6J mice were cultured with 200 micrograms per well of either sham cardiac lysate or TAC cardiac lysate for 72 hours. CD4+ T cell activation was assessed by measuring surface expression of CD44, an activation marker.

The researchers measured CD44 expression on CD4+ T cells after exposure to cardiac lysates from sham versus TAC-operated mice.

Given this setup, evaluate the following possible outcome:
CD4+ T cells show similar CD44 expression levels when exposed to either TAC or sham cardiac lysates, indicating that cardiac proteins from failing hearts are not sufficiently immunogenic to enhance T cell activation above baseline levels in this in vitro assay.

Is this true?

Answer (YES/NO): NO